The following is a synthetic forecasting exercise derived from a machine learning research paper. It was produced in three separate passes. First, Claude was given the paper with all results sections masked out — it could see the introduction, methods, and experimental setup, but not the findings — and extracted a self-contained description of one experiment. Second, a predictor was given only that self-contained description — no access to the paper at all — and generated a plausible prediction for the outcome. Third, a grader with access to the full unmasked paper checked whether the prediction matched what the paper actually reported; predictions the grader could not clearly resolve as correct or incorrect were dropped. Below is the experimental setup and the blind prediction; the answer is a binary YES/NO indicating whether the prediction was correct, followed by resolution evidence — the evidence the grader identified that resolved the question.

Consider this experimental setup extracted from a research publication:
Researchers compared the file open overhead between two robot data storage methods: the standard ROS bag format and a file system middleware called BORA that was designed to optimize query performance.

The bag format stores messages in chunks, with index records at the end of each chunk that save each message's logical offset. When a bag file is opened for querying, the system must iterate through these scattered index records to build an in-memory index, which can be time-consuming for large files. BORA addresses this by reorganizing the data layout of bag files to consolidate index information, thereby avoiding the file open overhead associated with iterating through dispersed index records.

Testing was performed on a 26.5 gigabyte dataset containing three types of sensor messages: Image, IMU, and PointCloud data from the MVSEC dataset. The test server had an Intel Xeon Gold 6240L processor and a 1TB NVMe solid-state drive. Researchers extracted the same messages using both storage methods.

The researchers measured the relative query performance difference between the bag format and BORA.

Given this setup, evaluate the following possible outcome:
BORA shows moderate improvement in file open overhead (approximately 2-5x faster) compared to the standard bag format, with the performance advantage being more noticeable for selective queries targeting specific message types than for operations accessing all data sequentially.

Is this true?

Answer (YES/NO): NO